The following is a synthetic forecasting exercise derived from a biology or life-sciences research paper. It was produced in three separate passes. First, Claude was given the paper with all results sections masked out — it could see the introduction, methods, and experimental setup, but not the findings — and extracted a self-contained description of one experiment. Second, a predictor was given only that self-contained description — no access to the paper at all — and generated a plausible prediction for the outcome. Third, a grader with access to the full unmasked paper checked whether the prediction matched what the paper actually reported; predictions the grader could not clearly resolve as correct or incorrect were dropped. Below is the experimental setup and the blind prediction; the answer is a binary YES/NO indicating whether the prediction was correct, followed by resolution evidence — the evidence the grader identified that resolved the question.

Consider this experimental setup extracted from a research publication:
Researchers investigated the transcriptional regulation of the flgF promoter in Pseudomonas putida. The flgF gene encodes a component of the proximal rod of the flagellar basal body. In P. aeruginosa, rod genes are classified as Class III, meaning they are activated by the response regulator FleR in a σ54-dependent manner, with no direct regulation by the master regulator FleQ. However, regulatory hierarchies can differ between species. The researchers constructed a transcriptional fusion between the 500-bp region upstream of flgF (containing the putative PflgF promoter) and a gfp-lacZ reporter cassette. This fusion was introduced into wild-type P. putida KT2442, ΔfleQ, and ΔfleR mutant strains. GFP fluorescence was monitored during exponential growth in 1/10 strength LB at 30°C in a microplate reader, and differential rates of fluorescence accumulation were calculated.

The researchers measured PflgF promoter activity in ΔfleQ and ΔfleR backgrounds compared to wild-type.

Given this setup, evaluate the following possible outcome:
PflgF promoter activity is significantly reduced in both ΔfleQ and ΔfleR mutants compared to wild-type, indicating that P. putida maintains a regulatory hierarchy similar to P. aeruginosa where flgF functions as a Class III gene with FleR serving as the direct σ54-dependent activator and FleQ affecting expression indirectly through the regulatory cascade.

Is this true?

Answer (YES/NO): NO